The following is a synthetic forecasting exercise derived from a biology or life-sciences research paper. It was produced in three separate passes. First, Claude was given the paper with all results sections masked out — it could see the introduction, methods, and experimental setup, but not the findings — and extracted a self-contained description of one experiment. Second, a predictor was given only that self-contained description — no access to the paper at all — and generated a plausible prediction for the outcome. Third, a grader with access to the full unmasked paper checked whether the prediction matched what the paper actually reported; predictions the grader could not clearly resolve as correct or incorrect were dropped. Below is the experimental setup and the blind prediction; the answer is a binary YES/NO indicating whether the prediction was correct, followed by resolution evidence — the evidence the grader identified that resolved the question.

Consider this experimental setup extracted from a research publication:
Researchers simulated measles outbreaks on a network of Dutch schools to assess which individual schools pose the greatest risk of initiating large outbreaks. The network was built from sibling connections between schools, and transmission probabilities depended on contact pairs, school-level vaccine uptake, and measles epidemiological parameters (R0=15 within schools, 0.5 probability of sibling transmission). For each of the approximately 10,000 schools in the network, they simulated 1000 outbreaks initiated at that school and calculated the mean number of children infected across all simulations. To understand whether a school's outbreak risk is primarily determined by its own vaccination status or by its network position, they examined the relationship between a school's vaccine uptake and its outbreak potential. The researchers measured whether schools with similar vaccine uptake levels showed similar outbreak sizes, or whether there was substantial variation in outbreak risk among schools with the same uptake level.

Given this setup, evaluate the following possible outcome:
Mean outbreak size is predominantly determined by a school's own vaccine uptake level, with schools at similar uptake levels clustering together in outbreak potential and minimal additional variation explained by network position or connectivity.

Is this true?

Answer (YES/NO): NO